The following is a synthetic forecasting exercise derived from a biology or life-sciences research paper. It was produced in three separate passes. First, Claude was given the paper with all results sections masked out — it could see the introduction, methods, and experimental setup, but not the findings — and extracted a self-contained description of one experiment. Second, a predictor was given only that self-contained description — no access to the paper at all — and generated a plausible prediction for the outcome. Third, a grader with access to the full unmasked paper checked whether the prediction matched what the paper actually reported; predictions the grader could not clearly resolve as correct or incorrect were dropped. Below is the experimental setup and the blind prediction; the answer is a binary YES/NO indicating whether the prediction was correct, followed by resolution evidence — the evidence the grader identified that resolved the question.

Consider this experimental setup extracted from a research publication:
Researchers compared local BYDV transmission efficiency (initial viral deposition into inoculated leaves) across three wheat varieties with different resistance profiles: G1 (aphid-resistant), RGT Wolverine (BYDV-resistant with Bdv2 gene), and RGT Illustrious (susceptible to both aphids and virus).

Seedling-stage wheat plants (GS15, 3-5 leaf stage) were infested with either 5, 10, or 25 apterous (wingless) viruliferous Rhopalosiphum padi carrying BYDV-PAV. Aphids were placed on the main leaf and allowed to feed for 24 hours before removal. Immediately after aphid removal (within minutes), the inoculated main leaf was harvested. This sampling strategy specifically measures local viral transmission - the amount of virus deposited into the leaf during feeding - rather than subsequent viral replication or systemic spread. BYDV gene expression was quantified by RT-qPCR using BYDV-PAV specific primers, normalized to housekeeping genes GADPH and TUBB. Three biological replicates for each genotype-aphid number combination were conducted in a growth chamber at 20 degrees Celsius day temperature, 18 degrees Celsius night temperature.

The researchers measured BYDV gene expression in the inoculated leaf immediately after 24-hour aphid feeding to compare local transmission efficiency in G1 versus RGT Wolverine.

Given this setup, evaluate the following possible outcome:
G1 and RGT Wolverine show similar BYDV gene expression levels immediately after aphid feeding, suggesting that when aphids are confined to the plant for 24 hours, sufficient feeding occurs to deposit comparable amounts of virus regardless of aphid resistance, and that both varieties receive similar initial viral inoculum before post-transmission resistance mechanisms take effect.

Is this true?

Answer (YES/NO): NO